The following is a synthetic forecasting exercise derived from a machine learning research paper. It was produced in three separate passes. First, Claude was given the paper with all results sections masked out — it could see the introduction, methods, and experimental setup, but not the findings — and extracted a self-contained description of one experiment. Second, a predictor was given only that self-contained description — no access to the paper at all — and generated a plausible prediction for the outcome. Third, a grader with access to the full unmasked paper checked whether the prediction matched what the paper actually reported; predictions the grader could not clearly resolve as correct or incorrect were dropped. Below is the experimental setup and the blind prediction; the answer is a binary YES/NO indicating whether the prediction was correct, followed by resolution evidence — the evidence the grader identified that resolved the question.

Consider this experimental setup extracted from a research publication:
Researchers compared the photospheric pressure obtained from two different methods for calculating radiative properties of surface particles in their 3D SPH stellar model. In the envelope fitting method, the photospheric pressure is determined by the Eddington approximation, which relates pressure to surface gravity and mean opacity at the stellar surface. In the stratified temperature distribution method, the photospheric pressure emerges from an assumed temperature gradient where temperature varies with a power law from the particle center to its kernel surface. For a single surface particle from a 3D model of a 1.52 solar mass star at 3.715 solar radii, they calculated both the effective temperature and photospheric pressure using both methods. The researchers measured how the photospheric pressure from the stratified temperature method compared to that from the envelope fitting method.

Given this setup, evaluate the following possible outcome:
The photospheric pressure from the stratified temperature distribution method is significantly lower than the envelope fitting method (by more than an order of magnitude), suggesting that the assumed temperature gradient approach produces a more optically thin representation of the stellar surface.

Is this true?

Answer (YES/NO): NO